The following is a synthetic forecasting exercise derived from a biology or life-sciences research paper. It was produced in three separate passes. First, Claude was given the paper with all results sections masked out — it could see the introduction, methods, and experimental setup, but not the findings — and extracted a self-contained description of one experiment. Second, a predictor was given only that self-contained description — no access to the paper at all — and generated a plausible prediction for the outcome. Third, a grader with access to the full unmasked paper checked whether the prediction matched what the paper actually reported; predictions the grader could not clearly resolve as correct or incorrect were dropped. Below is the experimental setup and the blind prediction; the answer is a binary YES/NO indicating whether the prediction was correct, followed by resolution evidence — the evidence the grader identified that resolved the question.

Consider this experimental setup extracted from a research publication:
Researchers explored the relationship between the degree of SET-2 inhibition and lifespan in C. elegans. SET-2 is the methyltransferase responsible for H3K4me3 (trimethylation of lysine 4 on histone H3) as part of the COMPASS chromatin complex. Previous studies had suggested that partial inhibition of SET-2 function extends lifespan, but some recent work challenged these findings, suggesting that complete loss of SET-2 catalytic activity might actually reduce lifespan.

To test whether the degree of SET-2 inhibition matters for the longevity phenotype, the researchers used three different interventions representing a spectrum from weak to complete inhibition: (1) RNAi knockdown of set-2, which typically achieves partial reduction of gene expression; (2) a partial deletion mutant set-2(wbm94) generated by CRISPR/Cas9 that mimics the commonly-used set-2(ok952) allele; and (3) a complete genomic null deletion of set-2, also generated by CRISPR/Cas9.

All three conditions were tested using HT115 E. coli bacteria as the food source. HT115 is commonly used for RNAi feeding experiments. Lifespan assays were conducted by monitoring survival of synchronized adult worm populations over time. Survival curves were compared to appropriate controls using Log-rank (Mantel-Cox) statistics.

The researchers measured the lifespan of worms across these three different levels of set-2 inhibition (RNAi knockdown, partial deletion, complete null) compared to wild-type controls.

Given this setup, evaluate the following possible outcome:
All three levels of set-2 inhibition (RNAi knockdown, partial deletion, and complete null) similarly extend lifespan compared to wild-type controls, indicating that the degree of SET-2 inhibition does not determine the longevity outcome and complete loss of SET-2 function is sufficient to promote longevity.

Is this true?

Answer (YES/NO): YES